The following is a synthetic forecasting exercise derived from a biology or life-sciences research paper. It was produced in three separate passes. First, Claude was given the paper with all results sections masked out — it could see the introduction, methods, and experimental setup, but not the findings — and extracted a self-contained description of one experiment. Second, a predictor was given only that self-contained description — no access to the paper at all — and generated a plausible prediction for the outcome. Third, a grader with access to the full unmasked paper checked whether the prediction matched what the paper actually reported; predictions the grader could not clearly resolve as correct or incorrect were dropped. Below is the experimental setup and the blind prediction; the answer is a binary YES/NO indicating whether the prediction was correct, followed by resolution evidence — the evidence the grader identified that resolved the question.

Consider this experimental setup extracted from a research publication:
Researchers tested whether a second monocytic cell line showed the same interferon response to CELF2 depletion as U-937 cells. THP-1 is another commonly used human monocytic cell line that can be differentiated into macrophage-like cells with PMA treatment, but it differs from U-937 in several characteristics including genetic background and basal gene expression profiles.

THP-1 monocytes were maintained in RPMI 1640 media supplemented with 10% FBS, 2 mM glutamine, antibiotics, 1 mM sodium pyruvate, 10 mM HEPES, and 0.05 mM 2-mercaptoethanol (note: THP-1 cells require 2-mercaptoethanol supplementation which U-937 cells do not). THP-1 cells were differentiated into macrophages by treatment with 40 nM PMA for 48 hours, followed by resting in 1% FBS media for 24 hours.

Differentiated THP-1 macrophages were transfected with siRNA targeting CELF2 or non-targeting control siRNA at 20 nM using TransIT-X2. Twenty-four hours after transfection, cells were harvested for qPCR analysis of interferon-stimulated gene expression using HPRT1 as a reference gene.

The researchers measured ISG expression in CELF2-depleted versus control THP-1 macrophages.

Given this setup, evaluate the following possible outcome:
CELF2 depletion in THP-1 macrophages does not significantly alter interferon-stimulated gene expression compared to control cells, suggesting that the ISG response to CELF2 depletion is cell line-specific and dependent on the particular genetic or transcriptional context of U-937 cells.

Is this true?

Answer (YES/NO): NO